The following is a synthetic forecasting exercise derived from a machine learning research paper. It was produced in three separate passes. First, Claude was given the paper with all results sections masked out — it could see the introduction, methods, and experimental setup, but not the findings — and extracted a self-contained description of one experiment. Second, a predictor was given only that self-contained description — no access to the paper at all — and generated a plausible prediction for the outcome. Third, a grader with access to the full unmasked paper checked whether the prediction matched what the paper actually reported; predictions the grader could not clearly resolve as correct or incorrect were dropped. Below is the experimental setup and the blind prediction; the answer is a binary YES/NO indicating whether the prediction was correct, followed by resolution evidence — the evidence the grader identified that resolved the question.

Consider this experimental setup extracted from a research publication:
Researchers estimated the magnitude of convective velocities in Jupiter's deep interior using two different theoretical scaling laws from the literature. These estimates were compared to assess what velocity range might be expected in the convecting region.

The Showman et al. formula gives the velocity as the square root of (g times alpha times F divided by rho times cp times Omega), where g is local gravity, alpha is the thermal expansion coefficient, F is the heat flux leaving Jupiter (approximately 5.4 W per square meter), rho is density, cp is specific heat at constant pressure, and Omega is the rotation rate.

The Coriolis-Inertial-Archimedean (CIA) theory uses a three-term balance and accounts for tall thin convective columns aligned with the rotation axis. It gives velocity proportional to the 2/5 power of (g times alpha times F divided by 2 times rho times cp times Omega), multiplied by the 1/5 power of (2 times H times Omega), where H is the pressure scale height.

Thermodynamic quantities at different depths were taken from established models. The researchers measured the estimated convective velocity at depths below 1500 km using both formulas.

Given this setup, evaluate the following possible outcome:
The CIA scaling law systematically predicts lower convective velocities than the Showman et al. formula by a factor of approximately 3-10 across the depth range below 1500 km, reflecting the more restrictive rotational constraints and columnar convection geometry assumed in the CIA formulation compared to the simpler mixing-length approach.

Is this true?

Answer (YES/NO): NO